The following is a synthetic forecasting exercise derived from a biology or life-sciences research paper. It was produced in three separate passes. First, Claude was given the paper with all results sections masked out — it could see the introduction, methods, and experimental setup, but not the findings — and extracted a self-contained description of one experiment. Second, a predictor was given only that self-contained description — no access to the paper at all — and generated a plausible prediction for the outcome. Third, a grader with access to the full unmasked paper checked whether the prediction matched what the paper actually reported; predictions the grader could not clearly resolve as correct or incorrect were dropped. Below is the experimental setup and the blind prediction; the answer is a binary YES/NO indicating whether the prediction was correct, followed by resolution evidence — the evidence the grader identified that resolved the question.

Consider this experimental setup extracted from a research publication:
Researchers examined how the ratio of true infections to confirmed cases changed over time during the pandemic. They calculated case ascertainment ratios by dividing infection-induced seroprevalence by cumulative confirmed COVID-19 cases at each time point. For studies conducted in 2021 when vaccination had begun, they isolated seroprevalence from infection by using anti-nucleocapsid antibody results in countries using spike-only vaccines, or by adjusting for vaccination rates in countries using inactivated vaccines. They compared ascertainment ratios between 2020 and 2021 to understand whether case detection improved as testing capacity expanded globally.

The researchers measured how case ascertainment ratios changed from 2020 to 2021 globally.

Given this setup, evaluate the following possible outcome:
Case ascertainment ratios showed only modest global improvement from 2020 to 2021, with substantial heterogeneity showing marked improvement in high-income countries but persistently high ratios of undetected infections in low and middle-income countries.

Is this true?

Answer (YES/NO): YES